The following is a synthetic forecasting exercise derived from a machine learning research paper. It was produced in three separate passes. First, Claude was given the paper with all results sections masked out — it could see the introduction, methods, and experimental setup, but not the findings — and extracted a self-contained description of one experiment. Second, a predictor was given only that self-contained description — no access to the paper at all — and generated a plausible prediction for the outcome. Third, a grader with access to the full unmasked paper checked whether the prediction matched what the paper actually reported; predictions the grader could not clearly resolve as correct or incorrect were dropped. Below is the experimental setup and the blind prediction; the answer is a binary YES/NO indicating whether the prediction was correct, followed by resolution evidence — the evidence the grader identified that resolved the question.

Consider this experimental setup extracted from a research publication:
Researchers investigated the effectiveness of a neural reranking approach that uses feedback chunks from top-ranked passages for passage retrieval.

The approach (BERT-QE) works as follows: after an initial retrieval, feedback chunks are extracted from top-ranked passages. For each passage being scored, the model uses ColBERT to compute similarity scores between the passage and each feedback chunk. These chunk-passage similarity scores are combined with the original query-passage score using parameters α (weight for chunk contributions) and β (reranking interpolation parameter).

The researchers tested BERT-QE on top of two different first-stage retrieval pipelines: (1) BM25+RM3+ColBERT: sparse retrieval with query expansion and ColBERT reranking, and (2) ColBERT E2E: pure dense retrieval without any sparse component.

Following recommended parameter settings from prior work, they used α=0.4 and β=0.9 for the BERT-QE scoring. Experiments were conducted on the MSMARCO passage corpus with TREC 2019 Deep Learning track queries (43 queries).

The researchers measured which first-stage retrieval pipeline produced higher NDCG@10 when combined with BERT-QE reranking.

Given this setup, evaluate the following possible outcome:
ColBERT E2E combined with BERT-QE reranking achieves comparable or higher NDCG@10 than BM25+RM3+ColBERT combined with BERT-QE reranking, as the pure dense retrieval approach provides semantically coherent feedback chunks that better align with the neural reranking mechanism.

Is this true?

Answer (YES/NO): NO